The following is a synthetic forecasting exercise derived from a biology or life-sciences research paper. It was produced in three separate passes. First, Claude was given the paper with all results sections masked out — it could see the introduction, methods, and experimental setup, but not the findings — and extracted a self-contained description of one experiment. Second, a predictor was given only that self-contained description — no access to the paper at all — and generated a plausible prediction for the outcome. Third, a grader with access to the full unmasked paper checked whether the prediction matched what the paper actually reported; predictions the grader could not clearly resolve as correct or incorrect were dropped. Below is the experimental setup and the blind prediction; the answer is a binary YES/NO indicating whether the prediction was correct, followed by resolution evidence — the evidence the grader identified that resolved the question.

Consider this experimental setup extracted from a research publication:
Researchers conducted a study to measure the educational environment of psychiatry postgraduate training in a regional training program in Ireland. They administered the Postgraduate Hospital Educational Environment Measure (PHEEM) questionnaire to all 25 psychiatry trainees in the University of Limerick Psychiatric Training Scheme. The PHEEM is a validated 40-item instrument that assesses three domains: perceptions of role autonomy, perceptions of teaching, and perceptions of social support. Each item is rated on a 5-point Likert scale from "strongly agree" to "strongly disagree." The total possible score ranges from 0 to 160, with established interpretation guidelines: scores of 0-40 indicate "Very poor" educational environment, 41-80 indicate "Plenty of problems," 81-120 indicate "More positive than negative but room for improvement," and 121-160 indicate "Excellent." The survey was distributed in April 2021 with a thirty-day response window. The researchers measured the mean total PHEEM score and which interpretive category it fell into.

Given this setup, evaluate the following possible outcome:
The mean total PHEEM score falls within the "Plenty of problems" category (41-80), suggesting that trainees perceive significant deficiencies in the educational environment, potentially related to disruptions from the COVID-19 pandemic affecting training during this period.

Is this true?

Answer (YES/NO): NO